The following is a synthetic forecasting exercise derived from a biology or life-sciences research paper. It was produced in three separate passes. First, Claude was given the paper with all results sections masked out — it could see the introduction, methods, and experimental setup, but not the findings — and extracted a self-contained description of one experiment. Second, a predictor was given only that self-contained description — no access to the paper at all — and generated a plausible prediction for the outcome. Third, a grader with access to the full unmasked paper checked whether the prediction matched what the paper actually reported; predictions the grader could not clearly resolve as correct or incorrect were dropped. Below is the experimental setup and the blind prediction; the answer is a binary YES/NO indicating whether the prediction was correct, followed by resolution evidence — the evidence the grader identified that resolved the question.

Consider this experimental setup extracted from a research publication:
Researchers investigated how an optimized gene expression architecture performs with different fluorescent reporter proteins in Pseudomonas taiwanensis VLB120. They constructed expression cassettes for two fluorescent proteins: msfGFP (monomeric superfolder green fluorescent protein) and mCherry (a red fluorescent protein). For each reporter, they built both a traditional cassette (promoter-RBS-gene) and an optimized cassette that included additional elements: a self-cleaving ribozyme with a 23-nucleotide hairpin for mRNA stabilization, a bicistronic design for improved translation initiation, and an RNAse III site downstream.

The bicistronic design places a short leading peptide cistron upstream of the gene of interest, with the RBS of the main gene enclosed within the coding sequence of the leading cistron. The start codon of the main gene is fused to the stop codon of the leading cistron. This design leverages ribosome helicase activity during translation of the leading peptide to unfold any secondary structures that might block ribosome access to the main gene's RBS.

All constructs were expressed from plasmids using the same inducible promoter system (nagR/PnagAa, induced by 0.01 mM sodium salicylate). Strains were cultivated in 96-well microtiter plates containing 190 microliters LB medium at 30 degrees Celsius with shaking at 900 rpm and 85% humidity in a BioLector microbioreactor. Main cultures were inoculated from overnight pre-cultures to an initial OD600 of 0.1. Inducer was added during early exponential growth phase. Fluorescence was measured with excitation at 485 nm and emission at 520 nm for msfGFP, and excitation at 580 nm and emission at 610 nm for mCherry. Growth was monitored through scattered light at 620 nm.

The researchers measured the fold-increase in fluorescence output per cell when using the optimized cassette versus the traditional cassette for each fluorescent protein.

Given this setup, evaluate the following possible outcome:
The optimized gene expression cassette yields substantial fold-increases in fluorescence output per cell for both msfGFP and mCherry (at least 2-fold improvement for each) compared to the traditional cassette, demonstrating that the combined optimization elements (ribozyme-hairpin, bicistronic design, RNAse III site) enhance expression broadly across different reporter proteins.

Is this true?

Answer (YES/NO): YES